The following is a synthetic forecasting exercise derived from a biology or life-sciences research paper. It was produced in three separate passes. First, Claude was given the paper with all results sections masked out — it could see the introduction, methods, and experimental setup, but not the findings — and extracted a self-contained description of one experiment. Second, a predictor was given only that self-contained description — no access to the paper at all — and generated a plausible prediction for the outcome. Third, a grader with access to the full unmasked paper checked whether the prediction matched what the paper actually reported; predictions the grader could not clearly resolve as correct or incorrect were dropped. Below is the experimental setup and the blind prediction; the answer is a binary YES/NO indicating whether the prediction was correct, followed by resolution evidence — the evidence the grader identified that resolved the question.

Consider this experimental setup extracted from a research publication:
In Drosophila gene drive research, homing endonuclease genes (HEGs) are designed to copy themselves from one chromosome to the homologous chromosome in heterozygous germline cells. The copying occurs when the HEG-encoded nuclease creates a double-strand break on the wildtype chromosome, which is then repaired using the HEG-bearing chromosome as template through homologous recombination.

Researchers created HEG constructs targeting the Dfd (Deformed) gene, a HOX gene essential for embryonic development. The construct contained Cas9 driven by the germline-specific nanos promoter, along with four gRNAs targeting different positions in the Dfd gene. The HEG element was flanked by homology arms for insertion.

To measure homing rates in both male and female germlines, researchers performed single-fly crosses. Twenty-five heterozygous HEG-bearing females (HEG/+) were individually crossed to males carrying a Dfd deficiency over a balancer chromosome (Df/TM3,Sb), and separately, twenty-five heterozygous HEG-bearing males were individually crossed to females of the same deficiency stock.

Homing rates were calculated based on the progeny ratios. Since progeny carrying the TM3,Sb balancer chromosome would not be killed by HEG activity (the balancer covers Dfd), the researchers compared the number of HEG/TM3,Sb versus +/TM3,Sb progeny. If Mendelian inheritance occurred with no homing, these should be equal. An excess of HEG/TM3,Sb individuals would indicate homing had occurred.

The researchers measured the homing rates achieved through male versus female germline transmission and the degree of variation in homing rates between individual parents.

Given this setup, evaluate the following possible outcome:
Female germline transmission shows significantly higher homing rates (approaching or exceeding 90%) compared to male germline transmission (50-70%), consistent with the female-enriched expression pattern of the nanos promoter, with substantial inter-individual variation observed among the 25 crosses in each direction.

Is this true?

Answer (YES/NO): NO